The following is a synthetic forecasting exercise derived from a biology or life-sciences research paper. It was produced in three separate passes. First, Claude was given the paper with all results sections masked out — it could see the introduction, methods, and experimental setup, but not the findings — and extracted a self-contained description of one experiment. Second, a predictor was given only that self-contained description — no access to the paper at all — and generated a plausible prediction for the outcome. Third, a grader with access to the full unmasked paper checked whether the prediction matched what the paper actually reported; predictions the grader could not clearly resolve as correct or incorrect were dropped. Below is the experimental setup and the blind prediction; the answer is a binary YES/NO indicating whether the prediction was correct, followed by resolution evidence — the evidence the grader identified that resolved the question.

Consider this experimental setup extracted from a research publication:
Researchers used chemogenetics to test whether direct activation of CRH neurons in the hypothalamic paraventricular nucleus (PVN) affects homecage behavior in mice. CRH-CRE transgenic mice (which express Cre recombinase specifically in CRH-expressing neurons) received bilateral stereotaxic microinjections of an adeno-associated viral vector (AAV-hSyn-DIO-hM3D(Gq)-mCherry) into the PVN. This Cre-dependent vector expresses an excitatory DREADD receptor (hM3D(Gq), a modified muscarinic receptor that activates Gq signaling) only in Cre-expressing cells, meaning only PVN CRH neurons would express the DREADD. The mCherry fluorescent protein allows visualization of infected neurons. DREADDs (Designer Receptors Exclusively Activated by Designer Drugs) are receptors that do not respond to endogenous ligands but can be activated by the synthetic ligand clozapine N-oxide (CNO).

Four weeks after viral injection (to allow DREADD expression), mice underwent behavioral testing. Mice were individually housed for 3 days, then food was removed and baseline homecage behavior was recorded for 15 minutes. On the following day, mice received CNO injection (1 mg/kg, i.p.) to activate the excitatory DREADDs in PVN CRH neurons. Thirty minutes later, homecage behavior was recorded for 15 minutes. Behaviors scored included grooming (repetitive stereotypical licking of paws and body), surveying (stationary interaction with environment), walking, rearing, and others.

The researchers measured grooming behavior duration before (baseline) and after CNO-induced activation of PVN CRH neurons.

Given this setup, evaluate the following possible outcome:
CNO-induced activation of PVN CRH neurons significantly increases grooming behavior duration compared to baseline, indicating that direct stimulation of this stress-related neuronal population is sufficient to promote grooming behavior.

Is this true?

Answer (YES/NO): YES